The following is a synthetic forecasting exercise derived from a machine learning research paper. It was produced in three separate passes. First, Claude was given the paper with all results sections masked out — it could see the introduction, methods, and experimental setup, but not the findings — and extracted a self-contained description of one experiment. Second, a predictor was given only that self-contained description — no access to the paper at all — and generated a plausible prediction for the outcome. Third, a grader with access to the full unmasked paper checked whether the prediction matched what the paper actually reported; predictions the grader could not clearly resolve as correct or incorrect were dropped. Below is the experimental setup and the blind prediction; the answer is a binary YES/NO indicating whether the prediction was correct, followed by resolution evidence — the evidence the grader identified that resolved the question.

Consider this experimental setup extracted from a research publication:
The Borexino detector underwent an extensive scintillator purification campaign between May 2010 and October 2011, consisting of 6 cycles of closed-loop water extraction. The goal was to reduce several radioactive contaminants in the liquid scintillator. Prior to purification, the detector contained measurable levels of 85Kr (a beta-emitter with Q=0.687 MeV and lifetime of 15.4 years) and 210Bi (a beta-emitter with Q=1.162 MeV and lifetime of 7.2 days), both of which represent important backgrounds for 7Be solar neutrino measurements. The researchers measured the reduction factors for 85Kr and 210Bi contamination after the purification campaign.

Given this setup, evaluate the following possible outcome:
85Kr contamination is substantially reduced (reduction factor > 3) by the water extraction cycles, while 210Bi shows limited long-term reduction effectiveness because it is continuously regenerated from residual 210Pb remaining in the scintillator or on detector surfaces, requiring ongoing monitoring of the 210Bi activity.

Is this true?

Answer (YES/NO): NO